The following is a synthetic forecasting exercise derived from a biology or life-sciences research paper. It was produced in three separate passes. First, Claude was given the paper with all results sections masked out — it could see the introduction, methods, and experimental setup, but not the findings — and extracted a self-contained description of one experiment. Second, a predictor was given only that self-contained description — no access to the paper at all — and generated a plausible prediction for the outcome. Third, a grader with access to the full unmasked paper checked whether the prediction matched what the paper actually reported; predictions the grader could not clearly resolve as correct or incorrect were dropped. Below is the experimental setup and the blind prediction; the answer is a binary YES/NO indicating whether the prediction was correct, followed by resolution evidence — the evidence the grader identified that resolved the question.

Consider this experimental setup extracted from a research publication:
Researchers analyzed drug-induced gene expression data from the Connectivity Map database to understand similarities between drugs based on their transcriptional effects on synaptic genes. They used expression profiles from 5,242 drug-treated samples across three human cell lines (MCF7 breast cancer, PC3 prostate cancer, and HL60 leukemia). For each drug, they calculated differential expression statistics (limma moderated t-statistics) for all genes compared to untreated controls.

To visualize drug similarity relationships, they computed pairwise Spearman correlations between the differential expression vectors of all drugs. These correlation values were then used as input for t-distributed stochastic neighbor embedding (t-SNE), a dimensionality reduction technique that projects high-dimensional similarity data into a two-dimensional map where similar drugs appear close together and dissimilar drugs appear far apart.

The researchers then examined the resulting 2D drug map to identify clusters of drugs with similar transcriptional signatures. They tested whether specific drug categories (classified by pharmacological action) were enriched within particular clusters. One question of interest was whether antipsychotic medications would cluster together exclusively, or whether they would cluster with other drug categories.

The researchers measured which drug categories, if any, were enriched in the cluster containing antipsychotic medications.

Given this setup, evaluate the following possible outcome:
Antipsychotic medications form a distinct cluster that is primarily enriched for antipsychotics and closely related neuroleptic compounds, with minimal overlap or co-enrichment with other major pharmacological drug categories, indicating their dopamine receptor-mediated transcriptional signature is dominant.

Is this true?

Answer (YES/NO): NO